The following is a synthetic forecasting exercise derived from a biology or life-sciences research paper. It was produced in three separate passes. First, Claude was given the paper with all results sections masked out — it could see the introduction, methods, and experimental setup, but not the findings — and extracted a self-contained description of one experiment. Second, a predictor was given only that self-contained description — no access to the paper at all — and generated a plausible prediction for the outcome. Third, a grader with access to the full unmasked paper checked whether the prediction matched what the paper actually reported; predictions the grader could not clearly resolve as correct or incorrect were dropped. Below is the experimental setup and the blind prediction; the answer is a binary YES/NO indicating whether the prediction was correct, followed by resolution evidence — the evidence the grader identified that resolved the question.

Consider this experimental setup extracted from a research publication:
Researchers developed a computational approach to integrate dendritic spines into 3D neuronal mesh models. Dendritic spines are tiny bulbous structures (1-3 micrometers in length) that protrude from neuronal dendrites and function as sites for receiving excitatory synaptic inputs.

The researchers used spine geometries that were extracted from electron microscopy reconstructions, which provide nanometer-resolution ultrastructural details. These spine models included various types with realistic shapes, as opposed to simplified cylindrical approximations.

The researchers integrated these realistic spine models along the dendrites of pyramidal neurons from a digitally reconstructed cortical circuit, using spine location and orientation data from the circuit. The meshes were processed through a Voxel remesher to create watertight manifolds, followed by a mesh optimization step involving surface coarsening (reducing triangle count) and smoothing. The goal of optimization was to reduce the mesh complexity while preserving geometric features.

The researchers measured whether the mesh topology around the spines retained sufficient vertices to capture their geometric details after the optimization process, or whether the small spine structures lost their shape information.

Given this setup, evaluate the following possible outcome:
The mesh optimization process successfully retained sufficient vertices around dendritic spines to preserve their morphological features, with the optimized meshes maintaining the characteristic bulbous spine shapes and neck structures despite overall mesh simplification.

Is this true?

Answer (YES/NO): YES